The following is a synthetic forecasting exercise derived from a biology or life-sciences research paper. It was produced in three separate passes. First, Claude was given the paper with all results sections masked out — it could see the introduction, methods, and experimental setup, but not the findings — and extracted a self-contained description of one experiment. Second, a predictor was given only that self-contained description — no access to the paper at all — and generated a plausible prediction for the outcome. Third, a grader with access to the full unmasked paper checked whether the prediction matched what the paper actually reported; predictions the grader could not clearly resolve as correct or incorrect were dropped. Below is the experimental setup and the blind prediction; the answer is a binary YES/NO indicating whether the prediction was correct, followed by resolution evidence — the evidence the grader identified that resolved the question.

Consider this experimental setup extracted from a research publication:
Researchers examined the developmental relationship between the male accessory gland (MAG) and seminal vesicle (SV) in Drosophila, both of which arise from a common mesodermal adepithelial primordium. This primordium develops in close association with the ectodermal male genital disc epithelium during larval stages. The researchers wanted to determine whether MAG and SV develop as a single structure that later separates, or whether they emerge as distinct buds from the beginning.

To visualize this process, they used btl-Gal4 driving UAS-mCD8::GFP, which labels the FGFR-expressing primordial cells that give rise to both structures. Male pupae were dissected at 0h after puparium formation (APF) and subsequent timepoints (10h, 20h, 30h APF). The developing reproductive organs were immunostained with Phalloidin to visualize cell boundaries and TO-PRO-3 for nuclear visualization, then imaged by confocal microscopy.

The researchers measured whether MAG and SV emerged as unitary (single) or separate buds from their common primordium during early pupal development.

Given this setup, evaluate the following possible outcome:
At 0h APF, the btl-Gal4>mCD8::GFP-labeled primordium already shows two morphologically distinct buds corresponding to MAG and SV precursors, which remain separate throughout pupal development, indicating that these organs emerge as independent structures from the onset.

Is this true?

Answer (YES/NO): NO